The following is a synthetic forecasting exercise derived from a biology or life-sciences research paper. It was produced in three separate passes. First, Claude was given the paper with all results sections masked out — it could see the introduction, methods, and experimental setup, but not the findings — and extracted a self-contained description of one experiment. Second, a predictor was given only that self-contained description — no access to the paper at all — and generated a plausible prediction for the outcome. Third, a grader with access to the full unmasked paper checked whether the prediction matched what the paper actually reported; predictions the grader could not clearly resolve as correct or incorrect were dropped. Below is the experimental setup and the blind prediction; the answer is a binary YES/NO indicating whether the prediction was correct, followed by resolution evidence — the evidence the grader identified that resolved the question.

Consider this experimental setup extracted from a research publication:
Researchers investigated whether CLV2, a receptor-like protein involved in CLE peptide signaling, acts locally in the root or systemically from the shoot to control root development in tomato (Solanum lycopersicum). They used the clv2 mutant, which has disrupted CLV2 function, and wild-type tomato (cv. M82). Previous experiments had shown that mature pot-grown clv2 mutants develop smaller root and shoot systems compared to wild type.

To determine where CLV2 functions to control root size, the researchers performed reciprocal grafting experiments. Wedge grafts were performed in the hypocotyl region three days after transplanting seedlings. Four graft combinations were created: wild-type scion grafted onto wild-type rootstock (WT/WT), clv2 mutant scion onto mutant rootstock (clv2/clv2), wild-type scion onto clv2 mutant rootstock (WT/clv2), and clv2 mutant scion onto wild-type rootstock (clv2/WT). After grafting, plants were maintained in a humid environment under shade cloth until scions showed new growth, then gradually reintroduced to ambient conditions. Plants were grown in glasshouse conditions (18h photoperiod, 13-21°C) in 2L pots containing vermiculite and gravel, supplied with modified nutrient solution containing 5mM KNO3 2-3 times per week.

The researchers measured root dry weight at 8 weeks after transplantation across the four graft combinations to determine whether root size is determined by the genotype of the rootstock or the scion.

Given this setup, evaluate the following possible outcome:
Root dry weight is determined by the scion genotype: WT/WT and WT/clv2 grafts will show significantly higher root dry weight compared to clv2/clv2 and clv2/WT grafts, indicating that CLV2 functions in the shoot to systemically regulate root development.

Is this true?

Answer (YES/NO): NO